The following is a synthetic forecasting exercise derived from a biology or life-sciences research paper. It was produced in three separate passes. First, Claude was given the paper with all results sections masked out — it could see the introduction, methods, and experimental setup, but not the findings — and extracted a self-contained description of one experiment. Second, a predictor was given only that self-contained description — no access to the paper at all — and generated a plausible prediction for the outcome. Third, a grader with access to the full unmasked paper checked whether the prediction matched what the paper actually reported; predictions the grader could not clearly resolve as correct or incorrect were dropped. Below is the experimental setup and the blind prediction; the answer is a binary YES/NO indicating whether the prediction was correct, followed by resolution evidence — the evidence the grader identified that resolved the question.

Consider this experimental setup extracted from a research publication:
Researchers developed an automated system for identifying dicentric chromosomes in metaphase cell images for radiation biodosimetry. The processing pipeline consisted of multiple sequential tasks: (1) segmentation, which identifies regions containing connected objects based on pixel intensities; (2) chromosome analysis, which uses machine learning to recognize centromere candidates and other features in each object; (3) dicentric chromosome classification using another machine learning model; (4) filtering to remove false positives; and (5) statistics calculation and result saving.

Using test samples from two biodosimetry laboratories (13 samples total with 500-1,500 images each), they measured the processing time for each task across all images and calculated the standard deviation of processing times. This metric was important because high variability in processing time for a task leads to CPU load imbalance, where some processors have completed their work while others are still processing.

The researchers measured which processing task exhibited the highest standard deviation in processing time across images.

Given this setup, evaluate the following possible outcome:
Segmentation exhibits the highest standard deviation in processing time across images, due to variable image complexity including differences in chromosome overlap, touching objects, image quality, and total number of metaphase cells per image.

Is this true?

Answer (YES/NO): NO